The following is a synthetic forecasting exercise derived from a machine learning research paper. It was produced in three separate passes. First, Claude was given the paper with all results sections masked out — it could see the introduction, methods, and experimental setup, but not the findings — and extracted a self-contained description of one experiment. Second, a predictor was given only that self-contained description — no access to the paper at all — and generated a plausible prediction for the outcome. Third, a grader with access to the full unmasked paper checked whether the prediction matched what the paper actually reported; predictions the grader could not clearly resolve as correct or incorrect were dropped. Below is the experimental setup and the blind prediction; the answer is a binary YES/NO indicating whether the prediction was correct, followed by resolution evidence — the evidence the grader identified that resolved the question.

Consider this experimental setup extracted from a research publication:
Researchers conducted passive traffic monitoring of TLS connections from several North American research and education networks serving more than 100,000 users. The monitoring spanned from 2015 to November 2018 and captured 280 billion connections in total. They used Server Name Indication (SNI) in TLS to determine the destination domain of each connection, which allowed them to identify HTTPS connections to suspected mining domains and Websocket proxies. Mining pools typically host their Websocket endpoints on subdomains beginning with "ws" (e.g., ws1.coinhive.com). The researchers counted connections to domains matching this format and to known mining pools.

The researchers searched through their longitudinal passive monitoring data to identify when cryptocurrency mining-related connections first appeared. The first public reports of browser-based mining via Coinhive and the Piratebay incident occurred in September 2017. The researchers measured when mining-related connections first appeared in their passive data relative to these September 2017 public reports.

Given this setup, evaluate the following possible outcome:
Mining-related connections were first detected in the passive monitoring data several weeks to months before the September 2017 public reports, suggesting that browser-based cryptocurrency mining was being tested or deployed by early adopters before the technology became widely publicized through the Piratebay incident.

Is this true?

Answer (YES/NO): YES